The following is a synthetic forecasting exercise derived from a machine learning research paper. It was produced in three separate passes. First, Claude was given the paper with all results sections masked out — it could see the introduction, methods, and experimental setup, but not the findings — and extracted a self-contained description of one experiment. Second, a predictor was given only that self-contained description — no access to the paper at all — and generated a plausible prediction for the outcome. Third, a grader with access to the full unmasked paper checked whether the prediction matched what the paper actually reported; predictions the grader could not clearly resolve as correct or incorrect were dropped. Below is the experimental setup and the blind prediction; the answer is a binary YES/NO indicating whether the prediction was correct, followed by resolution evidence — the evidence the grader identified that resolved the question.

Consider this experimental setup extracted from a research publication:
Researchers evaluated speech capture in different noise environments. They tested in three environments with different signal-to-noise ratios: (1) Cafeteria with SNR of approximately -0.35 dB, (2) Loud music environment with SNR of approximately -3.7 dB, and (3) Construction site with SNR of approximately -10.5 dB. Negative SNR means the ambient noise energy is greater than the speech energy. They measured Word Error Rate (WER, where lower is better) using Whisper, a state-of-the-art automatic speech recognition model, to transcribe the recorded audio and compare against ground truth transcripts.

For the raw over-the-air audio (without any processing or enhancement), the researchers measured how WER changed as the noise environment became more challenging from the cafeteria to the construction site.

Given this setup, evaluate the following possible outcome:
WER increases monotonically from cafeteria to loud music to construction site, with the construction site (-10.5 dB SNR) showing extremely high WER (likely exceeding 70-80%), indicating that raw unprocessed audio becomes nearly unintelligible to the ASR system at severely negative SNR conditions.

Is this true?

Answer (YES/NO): YES